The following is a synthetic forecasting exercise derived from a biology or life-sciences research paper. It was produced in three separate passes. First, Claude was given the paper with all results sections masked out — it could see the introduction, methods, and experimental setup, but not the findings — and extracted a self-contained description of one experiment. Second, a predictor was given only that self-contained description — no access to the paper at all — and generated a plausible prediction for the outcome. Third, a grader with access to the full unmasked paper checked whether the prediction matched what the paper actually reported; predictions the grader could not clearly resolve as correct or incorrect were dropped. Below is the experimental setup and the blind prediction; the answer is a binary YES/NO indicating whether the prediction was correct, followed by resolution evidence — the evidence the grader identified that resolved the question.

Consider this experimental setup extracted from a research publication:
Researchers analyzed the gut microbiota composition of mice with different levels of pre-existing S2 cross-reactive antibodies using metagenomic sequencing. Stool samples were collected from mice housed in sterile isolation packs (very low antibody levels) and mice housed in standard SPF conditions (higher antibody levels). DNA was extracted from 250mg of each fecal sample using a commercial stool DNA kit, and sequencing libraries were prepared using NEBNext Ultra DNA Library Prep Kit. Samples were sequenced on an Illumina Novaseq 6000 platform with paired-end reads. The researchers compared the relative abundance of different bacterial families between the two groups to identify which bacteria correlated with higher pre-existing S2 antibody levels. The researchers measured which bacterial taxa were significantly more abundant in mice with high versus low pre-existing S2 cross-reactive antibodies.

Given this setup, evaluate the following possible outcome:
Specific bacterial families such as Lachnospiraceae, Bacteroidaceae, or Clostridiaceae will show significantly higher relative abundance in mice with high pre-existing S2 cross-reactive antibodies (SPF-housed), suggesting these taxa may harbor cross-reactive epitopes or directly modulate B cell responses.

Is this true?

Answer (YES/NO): NO